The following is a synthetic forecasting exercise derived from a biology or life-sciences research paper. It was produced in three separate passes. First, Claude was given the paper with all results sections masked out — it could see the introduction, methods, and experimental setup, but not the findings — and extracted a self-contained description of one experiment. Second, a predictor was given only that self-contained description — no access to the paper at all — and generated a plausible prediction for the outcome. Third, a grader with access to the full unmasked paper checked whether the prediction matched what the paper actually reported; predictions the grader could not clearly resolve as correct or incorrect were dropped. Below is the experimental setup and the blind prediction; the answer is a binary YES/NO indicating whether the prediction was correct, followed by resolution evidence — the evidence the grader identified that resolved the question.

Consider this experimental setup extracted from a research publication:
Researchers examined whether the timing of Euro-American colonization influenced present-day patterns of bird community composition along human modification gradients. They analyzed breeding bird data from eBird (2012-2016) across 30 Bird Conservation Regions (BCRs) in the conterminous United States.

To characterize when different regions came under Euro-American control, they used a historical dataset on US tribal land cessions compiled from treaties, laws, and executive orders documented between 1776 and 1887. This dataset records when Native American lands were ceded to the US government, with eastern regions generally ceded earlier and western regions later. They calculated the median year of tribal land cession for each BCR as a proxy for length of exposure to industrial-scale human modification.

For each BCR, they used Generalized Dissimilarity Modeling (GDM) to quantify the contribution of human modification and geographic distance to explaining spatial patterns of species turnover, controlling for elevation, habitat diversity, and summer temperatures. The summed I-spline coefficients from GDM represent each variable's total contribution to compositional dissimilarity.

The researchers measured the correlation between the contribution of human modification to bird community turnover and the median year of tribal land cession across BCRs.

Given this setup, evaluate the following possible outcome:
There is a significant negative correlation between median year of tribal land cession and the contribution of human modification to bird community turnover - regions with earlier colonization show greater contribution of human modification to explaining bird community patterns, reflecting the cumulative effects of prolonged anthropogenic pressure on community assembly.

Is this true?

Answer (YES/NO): NO